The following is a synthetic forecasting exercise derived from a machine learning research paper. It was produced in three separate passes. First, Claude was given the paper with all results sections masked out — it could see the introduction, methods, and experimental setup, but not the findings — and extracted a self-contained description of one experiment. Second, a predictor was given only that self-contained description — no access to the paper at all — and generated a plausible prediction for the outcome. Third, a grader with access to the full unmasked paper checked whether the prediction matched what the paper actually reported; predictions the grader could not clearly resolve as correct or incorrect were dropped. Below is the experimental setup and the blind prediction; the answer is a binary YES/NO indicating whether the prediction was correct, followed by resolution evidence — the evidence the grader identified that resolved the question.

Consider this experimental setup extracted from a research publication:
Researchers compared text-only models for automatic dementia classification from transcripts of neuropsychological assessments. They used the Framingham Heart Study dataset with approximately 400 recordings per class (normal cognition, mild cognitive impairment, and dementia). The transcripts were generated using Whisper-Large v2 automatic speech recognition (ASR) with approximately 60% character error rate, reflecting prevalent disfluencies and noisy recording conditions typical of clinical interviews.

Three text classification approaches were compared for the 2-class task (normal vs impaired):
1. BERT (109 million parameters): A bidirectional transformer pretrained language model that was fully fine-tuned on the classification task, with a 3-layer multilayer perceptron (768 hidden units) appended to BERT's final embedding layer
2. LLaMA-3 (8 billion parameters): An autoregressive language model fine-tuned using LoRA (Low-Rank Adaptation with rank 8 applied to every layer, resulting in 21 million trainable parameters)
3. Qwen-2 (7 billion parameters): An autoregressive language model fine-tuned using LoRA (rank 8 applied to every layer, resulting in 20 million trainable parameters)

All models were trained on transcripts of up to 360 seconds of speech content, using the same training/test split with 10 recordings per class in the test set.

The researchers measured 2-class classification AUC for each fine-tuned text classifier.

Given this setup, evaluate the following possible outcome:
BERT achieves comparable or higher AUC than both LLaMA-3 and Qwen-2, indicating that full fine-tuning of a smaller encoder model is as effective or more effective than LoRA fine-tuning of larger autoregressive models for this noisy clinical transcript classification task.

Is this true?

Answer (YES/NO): YES